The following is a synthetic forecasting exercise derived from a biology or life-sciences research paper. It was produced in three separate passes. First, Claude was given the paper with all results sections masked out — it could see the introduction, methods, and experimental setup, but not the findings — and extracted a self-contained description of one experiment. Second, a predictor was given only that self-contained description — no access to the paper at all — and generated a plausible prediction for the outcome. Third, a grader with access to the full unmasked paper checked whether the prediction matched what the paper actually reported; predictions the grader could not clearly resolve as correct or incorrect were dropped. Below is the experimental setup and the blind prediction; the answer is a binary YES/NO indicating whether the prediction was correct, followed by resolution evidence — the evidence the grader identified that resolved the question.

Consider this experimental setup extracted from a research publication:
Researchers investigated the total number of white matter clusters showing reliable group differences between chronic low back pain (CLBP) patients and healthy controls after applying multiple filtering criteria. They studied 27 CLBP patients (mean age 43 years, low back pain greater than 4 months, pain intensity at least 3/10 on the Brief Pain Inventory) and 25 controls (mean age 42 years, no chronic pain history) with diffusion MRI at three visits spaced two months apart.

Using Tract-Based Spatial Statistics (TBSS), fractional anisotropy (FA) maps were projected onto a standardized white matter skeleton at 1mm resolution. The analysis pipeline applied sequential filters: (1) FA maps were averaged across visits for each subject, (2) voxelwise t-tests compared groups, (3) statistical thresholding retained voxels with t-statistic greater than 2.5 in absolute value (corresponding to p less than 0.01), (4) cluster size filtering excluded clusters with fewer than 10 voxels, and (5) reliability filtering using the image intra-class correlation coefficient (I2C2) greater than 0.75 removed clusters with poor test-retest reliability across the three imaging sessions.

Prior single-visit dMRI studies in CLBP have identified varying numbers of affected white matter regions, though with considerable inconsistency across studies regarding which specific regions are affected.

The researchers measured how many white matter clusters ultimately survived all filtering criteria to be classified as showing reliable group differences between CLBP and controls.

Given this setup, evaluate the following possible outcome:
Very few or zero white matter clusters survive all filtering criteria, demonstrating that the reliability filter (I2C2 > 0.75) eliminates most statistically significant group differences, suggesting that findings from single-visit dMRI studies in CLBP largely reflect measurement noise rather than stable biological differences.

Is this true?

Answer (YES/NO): NO